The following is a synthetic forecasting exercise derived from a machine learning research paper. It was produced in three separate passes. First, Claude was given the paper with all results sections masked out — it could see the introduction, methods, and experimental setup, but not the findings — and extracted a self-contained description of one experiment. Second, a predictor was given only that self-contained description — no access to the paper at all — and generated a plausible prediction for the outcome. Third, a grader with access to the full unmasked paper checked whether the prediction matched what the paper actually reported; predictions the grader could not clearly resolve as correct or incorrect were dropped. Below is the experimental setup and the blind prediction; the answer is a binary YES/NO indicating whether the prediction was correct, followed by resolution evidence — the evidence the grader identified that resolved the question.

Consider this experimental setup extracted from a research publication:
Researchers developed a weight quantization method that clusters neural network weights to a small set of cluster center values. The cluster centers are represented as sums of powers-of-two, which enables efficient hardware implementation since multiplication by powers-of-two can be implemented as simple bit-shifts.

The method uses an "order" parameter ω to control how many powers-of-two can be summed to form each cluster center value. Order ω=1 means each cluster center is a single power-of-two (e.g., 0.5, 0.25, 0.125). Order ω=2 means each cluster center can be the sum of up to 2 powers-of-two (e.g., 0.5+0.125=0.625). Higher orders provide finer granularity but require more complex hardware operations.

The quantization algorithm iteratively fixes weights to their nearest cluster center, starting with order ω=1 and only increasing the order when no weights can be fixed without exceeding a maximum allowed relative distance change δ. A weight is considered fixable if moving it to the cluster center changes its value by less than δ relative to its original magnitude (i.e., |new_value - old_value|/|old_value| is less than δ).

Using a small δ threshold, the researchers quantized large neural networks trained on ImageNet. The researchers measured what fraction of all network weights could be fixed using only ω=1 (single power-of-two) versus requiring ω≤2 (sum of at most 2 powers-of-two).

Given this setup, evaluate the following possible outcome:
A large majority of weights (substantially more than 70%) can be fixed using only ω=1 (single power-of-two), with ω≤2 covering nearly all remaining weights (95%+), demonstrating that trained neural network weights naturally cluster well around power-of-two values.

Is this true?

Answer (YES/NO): YES